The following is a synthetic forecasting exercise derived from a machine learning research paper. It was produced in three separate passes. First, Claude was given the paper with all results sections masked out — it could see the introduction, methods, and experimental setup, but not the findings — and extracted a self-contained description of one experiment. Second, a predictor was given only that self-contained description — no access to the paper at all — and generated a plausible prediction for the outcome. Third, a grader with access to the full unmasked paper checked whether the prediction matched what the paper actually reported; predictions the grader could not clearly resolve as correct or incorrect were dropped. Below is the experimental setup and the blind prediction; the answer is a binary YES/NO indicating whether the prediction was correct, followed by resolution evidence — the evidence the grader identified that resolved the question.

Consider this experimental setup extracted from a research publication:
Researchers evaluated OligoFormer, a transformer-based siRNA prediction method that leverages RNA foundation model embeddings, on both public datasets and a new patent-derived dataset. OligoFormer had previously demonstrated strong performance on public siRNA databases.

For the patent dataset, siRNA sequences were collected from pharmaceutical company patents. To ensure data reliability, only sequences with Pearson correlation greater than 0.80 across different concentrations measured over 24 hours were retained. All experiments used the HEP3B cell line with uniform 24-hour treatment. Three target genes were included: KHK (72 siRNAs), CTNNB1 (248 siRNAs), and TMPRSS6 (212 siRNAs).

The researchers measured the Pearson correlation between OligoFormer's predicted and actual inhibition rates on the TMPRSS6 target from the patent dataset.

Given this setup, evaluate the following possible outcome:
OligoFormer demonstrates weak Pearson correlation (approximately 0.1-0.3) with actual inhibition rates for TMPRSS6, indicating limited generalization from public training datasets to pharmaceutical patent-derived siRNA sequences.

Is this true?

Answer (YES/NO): NO